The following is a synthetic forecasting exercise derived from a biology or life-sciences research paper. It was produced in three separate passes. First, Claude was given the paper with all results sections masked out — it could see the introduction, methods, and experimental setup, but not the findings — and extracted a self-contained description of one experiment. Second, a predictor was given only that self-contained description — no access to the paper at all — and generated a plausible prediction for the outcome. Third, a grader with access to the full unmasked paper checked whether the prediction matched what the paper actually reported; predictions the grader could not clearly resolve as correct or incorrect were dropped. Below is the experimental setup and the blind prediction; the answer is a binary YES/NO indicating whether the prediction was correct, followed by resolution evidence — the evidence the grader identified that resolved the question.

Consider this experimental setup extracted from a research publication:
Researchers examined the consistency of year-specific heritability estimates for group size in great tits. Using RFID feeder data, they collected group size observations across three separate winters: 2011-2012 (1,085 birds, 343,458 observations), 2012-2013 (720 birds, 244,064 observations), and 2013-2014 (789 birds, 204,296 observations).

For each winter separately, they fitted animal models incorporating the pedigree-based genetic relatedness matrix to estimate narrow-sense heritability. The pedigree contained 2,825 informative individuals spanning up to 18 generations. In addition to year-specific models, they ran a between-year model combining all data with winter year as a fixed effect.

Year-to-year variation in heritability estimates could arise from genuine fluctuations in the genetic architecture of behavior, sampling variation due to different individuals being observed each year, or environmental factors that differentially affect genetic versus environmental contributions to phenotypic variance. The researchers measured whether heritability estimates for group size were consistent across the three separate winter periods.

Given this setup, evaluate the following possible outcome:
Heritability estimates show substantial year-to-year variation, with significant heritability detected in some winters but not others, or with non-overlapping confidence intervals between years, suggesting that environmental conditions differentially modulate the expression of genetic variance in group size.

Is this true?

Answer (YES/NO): NO